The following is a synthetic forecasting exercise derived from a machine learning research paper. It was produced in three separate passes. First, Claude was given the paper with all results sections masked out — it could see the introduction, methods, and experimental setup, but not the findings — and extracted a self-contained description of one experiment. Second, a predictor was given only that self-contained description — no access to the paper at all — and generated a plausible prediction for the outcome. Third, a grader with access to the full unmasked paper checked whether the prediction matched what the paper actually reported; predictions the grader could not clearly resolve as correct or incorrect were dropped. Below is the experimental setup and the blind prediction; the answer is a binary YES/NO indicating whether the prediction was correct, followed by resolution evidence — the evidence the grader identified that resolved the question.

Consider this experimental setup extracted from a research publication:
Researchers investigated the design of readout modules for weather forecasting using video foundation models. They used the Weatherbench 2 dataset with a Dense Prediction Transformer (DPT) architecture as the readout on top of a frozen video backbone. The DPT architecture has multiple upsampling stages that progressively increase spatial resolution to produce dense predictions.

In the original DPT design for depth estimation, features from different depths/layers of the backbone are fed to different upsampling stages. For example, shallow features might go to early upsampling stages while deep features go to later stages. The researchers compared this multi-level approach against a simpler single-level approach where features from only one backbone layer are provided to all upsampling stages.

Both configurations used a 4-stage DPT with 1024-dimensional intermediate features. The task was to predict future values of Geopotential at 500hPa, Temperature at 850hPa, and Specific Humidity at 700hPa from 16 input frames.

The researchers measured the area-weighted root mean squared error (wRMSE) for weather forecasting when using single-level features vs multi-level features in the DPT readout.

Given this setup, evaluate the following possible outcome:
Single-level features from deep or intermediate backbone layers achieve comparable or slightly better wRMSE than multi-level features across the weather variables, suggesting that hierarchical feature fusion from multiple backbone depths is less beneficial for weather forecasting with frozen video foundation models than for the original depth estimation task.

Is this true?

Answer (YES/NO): YES